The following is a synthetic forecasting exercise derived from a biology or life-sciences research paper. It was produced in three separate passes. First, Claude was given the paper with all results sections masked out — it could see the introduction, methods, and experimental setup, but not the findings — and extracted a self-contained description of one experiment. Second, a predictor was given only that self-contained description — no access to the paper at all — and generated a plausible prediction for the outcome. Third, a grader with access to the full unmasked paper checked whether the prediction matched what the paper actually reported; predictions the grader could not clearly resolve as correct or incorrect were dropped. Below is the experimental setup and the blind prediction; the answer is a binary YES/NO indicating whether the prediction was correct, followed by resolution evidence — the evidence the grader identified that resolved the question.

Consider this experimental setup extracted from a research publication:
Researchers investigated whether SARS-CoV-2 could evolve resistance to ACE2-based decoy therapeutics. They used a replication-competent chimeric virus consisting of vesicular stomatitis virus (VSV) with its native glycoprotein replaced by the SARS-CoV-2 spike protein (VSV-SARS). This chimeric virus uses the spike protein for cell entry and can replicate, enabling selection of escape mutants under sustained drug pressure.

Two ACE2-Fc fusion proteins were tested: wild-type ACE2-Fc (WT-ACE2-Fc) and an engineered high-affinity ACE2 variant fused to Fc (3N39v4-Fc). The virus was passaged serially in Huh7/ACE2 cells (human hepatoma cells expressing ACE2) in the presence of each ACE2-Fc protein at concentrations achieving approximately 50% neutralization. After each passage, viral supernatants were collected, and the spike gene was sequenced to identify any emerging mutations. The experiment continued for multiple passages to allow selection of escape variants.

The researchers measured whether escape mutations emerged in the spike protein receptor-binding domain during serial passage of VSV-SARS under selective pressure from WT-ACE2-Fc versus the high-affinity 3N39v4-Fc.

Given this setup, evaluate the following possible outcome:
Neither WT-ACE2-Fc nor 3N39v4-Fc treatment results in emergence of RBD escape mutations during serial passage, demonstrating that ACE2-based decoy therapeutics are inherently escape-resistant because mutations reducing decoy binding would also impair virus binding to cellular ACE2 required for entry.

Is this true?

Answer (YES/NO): NO